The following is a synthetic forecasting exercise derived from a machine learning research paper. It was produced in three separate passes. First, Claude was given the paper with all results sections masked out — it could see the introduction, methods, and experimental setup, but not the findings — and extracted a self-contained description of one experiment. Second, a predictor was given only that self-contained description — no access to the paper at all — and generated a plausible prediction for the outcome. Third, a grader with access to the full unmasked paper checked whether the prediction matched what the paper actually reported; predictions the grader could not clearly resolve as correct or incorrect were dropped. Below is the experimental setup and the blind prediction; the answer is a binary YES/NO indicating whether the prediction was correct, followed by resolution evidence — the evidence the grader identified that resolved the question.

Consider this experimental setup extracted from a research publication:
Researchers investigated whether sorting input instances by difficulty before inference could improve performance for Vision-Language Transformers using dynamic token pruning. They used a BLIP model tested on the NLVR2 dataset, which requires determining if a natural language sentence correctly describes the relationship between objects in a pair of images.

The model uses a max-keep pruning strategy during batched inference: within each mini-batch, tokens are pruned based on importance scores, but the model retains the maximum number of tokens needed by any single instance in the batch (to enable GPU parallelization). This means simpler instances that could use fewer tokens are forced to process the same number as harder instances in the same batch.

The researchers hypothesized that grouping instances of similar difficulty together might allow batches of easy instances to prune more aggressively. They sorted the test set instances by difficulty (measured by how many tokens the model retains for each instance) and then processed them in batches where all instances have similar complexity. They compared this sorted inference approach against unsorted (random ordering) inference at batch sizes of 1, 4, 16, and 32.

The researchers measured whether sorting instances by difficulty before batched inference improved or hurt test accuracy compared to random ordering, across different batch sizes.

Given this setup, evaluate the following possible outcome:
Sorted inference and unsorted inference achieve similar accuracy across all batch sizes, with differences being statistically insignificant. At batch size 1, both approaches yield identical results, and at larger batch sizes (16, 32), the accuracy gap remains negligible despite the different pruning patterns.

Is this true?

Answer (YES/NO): NO